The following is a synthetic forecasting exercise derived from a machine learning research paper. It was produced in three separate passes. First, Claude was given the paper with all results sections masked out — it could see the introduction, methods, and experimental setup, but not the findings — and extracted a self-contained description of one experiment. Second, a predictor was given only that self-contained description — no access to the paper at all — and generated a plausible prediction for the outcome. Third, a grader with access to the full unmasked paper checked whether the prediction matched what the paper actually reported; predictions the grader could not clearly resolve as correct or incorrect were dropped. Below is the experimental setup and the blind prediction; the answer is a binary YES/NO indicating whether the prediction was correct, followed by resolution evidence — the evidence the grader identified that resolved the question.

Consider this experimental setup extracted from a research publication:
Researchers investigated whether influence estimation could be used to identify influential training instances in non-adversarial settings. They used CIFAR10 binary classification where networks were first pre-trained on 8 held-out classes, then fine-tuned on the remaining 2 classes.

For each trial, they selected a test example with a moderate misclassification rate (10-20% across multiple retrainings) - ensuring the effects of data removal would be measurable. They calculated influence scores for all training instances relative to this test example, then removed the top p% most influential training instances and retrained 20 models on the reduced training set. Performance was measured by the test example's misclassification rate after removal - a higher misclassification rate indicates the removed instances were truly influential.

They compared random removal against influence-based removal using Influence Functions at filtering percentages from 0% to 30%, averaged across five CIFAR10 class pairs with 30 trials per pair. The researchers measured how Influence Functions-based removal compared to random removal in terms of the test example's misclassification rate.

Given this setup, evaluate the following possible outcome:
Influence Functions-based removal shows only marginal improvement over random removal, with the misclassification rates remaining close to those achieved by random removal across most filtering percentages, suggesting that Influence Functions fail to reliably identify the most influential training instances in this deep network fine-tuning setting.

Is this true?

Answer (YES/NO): NO